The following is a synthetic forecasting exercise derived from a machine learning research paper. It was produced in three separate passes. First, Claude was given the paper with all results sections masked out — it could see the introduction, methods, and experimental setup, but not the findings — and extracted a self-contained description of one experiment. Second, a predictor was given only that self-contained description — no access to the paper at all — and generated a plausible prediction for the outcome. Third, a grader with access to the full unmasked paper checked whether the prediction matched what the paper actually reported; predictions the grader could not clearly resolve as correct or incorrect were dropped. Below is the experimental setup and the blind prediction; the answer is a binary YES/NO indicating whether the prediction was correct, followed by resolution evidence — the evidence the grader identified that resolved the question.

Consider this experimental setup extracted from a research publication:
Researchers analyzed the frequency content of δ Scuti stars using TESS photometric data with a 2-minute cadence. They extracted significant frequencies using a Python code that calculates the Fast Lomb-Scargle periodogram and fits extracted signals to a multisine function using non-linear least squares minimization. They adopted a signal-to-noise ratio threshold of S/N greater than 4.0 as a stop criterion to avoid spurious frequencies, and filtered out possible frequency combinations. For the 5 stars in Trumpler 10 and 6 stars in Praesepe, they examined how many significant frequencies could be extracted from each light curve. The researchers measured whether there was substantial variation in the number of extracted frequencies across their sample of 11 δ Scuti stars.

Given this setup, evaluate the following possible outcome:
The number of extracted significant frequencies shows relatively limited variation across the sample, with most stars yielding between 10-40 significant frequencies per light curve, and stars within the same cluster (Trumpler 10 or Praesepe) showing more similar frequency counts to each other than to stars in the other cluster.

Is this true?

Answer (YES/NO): NO